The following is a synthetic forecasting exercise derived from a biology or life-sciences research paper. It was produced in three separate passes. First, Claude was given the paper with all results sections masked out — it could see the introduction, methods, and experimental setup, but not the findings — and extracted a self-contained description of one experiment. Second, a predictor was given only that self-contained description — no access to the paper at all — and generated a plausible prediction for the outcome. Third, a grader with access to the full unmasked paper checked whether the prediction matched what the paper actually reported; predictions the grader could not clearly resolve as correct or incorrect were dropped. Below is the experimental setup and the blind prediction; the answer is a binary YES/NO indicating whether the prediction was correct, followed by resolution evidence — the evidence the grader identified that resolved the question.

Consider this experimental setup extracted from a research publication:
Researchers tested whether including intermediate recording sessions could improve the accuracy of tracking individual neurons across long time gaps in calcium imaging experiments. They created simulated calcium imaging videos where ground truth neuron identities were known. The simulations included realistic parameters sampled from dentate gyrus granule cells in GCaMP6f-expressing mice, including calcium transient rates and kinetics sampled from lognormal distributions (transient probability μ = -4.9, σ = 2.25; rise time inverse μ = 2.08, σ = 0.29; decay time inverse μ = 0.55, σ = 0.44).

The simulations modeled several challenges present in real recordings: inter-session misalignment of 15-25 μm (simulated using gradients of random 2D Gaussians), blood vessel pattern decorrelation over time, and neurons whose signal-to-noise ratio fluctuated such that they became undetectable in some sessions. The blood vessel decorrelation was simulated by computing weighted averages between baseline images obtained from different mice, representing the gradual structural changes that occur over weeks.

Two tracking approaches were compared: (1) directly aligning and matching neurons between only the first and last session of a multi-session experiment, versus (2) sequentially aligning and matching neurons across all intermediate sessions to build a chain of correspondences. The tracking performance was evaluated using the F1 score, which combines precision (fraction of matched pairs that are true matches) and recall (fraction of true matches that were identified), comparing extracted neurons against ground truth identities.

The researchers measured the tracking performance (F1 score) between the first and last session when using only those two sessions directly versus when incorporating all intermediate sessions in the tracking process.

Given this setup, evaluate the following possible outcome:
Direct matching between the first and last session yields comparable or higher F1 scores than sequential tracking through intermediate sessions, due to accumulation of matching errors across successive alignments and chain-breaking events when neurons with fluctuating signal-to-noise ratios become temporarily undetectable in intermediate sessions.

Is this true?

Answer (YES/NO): NO